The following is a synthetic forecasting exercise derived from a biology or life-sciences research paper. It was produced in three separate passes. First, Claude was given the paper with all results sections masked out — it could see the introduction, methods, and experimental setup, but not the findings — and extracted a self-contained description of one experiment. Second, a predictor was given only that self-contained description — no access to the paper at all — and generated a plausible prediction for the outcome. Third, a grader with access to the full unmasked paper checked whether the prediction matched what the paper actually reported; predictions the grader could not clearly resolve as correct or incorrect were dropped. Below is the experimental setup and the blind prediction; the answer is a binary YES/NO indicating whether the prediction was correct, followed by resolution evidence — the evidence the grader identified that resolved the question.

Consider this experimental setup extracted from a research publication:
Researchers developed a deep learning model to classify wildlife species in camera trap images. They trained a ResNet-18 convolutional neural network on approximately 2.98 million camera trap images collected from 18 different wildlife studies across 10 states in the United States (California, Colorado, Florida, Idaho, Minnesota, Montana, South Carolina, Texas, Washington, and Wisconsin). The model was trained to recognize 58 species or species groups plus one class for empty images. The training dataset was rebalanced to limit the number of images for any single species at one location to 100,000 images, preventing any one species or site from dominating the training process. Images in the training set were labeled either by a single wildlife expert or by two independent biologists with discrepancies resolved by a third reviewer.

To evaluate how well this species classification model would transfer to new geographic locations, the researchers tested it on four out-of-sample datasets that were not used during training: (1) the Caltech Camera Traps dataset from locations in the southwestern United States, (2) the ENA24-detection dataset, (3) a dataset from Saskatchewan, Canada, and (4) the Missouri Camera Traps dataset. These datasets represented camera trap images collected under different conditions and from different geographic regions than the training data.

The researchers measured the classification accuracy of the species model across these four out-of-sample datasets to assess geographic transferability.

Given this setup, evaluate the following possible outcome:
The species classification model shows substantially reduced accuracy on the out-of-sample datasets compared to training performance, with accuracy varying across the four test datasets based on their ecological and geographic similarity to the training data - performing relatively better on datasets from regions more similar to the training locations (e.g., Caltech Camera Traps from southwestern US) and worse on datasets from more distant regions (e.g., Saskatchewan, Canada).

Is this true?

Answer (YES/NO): NO